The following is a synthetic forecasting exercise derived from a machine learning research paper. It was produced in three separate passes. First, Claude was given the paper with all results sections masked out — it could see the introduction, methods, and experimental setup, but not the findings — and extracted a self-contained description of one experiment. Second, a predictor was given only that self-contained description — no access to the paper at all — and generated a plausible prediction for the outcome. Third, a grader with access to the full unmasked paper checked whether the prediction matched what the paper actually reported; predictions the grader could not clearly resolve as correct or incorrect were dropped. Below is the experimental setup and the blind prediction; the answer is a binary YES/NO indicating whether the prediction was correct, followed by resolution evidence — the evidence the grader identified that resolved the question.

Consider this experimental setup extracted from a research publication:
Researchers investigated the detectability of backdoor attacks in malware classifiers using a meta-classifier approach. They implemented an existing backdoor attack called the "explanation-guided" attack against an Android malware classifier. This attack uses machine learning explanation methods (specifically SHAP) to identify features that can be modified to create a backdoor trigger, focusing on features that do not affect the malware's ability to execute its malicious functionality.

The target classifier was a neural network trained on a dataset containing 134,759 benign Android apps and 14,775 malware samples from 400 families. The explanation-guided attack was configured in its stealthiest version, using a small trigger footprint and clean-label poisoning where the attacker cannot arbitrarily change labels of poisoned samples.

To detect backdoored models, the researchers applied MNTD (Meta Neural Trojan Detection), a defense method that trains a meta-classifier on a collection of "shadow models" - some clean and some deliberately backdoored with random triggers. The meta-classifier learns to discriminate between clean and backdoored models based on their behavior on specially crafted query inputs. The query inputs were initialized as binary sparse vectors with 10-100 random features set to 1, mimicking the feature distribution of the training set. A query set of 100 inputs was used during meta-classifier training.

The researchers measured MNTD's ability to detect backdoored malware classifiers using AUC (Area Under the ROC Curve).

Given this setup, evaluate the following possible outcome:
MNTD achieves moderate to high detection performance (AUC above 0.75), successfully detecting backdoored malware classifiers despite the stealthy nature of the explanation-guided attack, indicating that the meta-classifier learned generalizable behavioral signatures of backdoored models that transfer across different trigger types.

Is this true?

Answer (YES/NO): YES